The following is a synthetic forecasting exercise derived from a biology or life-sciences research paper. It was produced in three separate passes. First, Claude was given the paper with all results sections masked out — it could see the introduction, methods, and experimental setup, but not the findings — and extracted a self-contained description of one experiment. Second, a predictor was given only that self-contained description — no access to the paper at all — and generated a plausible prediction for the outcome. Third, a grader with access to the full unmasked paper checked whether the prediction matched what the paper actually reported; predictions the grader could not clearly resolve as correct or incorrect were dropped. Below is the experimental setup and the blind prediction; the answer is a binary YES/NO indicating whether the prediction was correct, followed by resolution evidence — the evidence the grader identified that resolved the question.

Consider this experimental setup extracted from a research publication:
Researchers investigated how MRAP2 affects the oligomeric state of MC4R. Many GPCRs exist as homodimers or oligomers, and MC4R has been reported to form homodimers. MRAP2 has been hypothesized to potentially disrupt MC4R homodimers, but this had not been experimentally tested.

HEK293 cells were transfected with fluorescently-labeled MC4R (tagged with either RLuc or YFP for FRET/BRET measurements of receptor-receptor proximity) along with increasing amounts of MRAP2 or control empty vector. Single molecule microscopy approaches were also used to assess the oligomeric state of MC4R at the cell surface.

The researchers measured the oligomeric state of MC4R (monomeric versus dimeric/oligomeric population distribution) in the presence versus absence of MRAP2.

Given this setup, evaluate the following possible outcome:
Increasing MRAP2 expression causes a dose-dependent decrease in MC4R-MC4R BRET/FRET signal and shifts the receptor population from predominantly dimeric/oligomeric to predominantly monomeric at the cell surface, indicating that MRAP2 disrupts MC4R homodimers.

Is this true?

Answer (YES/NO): NO